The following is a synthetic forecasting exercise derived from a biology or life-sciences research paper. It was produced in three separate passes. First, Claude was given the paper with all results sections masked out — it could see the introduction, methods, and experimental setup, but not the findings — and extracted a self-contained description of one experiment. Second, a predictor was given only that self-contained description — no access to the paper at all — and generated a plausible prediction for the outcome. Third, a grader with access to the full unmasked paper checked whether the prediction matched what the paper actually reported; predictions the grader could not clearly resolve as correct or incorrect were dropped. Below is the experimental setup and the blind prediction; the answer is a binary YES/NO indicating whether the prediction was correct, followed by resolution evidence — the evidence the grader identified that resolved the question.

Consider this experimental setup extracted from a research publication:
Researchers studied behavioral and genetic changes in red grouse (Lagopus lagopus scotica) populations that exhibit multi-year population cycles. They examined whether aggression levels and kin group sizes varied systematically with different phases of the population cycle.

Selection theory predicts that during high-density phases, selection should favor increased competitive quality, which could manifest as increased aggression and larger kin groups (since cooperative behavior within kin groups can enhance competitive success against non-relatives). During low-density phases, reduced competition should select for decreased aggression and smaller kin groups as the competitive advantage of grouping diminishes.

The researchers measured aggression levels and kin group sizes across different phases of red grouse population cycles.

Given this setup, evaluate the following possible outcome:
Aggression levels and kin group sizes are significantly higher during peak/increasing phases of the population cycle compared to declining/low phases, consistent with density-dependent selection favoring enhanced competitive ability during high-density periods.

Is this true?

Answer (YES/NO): YES